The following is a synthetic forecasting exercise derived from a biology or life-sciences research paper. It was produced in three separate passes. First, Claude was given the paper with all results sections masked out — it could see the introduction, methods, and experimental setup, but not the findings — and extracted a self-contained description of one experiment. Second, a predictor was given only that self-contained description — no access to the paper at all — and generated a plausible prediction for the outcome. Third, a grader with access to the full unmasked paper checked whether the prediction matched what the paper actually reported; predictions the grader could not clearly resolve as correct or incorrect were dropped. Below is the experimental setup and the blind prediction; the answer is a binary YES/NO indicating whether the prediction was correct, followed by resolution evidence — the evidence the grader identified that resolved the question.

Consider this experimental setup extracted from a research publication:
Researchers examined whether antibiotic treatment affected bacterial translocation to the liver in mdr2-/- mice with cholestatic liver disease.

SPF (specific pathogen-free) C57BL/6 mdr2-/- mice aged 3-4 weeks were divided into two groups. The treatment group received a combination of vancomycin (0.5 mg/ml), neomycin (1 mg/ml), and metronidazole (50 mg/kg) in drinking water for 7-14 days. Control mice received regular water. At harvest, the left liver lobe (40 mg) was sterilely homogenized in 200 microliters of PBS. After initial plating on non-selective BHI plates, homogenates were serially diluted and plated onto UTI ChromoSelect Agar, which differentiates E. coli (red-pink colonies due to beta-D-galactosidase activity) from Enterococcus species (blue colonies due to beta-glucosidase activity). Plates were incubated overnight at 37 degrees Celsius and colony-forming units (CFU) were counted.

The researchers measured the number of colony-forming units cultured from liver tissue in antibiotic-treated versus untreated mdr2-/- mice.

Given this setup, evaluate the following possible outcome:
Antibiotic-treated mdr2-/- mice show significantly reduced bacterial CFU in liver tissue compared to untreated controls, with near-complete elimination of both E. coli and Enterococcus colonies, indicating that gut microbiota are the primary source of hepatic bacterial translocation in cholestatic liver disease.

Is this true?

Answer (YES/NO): NO